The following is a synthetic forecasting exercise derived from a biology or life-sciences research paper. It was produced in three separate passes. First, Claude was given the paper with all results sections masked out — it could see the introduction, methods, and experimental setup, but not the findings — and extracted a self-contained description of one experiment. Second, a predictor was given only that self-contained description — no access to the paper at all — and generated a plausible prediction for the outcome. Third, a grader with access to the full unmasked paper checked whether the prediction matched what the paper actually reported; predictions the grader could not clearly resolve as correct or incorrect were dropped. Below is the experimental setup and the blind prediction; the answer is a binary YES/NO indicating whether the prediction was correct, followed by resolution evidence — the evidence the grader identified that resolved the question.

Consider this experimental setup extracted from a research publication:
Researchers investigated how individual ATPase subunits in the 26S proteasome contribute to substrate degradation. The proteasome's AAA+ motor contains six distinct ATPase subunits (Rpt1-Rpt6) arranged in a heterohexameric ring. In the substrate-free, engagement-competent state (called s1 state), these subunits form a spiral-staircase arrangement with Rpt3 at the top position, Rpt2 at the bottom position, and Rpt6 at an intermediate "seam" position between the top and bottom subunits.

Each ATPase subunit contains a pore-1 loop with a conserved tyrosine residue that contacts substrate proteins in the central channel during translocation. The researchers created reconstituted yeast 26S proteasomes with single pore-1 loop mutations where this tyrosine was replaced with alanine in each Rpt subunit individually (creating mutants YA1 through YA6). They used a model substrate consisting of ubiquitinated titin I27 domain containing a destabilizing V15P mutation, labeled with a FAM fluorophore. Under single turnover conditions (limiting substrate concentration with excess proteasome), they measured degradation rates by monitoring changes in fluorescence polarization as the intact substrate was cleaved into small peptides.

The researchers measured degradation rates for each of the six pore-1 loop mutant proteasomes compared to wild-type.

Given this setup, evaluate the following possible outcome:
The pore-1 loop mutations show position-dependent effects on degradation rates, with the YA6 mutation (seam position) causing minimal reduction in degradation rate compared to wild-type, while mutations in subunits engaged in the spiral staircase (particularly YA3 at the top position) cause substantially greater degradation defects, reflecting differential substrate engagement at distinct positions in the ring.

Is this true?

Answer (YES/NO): NO